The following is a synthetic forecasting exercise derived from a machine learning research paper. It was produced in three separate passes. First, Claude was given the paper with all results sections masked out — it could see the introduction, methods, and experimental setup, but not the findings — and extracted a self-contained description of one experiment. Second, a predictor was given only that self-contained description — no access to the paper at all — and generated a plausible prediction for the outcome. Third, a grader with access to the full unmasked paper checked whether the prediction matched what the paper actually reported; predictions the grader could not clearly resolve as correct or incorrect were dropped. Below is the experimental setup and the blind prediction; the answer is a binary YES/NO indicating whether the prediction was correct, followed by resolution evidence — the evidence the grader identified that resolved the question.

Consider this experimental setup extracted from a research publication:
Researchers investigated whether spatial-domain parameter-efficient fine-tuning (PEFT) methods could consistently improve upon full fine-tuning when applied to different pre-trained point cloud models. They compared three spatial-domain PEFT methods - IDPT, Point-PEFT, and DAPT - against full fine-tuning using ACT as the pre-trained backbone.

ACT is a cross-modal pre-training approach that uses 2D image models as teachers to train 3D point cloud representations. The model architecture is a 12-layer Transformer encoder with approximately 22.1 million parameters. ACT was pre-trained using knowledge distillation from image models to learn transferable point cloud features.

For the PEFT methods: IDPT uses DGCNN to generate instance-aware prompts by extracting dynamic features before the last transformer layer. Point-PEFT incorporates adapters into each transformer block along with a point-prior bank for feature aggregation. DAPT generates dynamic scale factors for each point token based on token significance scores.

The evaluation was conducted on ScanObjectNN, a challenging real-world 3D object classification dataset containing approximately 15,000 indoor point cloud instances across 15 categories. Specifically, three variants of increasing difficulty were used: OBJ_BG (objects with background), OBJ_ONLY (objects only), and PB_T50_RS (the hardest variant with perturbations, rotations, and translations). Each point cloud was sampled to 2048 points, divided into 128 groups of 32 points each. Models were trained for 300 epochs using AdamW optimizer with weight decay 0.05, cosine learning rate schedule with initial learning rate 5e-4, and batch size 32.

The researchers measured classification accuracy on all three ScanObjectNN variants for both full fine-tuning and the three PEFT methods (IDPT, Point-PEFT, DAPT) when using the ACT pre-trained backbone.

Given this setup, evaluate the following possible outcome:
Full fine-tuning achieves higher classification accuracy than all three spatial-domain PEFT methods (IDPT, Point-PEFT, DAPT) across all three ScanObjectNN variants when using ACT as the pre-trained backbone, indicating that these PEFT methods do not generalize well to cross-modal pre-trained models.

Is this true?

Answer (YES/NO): NO